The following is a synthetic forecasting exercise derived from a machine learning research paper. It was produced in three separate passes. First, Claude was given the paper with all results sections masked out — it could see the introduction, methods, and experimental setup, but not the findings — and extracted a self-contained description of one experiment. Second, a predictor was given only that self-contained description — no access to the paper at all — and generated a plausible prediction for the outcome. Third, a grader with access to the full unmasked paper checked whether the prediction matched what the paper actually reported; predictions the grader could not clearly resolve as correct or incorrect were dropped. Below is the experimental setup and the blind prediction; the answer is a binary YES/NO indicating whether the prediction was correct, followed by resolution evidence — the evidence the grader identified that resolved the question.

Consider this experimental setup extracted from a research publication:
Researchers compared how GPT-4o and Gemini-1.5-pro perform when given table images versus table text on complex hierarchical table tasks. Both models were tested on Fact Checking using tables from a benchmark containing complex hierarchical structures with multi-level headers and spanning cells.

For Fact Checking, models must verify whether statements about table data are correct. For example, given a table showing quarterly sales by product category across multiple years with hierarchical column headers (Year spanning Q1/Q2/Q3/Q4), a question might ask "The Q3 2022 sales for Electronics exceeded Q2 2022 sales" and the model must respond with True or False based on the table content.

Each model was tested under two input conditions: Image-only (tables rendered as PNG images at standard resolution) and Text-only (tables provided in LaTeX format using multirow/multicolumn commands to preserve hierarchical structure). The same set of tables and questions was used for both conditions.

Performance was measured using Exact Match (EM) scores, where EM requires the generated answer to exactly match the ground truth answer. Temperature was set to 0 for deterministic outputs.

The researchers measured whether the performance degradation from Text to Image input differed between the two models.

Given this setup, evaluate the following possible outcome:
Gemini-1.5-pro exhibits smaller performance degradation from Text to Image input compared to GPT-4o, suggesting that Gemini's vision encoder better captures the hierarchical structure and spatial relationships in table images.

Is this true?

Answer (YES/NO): YES